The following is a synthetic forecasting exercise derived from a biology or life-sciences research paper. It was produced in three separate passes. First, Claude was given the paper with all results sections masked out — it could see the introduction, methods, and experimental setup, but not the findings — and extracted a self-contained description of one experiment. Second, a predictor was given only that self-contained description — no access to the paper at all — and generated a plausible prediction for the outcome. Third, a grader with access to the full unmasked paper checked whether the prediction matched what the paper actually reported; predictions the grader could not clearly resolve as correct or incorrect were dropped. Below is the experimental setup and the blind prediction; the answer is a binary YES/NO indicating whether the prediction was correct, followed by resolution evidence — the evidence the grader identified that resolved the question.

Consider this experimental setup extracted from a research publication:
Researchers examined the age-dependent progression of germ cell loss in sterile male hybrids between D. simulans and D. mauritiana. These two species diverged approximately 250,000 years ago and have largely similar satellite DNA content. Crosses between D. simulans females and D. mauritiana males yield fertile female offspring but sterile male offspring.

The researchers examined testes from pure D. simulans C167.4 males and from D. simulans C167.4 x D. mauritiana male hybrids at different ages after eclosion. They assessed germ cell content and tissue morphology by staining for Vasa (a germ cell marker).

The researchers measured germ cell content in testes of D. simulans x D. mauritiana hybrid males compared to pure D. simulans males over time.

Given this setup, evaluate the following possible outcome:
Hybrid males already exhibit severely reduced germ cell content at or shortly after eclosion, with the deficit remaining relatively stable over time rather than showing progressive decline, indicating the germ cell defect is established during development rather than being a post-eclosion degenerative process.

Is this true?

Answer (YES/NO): NO